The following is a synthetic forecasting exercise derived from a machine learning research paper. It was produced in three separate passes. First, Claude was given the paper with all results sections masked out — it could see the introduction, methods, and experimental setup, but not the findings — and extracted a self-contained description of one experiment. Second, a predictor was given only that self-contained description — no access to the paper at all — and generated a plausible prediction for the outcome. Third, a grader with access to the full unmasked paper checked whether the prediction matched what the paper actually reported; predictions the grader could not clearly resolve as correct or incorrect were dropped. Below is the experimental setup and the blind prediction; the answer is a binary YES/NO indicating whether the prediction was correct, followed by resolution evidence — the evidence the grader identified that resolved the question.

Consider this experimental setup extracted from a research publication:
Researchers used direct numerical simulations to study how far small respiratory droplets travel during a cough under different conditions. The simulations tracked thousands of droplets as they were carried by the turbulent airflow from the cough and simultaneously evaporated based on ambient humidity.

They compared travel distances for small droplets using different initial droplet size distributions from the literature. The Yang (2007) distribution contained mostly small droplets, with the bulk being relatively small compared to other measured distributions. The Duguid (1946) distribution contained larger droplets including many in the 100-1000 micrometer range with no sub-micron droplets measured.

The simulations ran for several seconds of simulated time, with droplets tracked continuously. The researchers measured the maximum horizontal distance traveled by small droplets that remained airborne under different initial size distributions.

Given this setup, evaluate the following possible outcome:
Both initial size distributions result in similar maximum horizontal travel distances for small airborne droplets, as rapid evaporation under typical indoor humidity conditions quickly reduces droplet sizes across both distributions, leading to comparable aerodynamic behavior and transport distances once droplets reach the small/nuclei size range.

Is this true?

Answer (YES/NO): NO